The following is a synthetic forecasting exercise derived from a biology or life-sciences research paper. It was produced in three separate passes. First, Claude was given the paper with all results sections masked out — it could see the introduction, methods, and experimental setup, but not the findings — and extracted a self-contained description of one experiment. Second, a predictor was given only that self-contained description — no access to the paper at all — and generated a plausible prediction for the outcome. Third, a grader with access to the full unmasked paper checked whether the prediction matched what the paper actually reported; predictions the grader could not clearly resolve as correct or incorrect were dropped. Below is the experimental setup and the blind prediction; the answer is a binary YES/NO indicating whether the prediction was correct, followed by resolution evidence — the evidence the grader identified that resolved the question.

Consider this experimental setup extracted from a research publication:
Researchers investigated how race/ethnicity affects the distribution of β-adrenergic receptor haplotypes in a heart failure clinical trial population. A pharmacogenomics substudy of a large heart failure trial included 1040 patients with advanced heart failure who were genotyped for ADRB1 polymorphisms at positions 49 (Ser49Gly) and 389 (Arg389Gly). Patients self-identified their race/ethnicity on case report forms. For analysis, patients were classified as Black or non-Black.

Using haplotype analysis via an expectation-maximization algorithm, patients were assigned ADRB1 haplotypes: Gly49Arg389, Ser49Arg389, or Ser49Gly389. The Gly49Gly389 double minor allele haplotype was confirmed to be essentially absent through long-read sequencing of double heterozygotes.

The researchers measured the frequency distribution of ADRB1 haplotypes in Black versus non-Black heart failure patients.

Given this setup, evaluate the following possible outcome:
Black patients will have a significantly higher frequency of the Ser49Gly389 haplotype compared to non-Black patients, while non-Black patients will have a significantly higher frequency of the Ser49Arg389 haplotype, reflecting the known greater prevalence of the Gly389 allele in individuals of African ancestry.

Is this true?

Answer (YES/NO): YES